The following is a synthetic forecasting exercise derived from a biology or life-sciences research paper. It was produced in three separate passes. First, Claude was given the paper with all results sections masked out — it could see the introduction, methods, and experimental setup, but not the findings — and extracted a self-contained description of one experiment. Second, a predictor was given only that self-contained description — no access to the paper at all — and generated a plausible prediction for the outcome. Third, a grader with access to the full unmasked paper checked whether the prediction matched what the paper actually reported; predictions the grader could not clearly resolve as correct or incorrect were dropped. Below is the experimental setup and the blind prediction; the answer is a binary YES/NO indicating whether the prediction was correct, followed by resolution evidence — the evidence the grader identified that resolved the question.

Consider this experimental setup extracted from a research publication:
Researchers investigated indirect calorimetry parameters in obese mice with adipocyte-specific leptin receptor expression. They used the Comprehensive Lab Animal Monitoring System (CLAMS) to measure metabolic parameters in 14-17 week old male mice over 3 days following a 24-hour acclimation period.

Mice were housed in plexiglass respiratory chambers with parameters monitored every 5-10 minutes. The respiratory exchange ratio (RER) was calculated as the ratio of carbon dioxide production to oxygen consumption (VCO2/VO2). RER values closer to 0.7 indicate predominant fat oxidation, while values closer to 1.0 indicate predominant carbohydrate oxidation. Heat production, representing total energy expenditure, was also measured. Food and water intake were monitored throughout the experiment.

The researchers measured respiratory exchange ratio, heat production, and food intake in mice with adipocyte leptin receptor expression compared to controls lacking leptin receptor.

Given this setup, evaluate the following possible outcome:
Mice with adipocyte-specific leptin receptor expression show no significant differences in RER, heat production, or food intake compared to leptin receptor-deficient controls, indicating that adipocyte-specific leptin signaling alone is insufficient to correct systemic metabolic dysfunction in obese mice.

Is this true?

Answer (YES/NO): NO